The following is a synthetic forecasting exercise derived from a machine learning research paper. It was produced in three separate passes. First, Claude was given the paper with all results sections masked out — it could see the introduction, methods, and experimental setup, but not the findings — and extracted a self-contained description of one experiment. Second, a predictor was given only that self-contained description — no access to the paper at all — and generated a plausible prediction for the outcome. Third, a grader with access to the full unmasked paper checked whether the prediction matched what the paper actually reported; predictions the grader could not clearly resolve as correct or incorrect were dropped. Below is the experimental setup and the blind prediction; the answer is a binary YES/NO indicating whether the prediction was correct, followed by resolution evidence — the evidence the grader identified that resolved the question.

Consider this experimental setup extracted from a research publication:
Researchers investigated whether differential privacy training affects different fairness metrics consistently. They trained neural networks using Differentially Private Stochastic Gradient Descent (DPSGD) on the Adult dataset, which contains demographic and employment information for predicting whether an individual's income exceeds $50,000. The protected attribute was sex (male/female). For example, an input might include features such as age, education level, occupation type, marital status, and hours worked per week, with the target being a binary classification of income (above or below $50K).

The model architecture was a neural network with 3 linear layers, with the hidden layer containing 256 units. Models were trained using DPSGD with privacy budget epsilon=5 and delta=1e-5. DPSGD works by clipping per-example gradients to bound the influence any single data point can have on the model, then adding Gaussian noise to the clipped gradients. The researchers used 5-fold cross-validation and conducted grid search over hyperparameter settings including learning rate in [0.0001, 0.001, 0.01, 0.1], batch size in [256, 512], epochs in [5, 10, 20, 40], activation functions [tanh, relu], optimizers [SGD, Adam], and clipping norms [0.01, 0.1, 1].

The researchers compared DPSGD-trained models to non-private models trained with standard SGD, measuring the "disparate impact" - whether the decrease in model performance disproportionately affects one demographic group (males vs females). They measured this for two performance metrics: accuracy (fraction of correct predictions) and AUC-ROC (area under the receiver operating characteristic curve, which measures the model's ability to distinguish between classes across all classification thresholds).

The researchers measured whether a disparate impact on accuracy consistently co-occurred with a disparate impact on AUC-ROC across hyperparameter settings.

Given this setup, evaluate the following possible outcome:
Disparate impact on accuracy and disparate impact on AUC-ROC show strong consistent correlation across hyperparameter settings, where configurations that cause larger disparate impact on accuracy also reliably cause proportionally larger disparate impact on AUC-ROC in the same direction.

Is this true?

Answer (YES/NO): NO